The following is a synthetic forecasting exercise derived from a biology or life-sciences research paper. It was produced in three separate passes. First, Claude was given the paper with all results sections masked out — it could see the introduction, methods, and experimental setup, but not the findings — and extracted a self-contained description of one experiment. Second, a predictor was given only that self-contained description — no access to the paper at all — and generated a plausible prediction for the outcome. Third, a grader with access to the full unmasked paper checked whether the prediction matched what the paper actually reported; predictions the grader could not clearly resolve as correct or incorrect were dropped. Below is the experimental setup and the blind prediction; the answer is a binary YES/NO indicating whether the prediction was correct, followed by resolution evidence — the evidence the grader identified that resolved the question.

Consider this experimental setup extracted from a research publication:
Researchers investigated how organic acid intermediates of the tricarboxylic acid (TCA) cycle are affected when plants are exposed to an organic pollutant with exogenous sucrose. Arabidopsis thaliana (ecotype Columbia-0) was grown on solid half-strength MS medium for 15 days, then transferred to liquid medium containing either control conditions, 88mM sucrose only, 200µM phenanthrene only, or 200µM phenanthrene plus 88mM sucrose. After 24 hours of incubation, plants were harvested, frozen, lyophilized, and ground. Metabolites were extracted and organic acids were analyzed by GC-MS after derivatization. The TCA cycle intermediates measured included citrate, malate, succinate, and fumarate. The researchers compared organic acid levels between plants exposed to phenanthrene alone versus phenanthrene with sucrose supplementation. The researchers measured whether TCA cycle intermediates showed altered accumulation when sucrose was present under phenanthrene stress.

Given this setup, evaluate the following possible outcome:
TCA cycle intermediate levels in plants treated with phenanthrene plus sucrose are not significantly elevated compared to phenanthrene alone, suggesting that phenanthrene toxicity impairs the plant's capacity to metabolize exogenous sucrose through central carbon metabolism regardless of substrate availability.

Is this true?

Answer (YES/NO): NO